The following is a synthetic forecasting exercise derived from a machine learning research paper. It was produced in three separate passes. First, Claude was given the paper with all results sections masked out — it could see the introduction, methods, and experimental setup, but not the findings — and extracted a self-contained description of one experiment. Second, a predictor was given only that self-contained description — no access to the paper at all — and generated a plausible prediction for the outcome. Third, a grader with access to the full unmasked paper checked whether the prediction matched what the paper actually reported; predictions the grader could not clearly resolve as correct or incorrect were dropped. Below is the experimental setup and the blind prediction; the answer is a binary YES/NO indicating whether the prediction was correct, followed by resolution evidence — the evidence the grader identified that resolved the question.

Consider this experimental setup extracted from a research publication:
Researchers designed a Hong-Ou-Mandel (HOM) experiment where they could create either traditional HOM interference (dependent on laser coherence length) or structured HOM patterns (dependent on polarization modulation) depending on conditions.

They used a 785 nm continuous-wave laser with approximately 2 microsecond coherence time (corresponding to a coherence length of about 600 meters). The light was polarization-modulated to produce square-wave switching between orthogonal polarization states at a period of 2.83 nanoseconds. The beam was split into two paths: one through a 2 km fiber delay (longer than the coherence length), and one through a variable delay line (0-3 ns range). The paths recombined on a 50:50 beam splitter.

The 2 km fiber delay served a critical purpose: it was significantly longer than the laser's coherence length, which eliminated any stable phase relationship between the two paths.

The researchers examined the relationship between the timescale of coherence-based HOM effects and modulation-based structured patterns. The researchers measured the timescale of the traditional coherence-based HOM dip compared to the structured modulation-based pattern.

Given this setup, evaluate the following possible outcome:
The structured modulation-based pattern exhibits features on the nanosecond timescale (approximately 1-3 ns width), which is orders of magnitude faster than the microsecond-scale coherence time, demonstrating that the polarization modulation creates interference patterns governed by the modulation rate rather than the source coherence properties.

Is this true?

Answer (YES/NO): YES